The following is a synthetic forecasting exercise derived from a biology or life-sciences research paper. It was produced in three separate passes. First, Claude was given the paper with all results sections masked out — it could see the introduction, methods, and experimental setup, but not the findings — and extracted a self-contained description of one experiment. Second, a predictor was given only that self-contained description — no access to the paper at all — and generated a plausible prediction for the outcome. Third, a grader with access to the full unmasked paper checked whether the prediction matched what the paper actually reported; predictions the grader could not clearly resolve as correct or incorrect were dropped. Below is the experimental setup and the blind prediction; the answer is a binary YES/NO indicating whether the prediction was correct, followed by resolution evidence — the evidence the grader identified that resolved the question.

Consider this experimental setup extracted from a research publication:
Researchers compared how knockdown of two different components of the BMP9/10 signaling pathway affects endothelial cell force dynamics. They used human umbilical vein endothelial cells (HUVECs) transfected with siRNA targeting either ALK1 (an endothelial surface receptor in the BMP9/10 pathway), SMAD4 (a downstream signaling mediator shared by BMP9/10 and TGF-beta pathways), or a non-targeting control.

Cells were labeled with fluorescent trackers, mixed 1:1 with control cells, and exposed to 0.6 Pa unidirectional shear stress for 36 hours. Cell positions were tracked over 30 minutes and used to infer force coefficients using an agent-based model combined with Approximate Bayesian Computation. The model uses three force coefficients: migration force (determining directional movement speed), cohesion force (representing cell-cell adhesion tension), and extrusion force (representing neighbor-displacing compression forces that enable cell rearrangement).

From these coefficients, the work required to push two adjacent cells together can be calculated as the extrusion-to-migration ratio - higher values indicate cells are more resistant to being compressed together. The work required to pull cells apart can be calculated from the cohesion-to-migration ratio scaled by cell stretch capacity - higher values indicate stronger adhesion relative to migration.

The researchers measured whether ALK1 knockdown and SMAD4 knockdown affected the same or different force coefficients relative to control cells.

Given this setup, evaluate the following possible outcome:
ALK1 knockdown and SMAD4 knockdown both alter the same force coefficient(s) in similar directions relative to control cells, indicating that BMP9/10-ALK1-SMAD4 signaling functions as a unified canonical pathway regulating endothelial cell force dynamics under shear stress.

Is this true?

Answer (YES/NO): NO